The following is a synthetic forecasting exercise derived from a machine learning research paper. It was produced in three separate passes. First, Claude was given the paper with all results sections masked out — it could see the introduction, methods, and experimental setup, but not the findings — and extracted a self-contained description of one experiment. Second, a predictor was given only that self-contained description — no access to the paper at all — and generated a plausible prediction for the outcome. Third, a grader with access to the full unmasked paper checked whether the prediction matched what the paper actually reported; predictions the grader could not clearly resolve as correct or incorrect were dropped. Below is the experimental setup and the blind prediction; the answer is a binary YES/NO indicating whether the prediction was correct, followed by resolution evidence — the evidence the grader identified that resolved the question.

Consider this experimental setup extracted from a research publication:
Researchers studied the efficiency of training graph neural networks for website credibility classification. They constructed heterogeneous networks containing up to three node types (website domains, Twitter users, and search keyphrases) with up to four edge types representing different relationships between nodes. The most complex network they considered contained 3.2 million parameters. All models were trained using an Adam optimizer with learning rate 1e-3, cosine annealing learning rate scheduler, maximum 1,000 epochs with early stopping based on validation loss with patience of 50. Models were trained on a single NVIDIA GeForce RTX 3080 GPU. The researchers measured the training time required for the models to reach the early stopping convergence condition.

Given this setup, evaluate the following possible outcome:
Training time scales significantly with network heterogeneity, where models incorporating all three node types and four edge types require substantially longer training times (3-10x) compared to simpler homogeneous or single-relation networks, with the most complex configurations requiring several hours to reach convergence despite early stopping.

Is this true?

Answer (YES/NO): NO